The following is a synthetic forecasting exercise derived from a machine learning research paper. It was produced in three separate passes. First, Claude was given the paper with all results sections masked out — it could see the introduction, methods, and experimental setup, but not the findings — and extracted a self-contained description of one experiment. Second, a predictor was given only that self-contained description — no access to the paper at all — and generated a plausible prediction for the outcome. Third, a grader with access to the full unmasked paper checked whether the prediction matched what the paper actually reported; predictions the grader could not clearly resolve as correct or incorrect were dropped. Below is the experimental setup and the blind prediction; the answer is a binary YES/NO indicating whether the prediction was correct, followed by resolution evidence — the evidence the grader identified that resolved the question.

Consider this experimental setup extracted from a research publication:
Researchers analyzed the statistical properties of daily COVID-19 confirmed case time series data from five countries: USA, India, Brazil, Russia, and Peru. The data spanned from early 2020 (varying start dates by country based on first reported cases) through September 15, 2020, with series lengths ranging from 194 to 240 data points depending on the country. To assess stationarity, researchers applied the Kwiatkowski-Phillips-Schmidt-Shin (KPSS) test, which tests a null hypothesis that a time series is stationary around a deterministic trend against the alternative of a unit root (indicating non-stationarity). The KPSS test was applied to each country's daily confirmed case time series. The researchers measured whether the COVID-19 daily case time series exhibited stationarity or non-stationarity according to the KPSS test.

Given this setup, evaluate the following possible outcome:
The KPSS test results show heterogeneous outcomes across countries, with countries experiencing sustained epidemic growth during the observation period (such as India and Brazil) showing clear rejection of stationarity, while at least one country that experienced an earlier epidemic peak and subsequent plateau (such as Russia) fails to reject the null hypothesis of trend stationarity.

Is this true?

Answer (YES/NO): NO